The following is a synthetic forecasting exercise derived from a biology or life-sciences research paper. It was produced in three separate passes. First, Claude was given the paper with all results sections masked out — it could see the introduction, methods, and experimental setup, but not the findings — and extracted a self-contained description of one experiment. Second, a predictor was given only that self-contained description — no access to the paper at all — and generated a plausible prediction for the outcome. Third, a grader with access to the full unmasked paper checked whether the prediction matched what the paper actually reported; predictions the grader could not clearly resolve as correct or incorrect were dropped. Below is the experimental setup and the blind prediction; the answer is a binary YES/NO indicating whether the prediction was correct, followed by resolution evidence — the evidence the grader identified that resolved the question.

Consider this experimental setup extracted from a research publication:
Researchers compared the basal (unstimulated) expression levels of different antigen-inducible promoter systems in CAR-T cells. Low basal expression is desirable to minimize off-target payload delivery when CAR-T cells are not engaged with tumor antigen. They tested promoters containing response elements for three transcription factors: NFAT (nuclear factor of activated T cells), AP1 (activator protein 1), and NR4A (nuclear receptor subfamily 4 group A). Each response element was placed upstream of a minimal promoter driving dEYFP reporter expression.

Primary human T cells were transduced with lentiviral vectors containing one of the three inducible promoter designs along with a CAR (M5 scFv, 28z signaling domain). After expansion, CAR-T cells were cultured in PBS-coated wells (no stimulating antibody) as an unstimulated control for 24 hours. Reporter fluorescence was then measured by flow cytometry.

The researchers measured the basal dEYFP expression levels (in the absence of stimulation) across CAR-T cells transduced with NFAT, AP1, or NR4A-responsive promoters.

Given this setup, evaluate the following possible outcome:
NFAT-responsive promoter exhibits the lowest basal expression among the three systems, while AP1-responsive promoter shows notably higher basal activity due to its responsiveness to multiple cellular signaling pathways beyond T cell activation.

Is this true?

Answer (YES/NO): NO